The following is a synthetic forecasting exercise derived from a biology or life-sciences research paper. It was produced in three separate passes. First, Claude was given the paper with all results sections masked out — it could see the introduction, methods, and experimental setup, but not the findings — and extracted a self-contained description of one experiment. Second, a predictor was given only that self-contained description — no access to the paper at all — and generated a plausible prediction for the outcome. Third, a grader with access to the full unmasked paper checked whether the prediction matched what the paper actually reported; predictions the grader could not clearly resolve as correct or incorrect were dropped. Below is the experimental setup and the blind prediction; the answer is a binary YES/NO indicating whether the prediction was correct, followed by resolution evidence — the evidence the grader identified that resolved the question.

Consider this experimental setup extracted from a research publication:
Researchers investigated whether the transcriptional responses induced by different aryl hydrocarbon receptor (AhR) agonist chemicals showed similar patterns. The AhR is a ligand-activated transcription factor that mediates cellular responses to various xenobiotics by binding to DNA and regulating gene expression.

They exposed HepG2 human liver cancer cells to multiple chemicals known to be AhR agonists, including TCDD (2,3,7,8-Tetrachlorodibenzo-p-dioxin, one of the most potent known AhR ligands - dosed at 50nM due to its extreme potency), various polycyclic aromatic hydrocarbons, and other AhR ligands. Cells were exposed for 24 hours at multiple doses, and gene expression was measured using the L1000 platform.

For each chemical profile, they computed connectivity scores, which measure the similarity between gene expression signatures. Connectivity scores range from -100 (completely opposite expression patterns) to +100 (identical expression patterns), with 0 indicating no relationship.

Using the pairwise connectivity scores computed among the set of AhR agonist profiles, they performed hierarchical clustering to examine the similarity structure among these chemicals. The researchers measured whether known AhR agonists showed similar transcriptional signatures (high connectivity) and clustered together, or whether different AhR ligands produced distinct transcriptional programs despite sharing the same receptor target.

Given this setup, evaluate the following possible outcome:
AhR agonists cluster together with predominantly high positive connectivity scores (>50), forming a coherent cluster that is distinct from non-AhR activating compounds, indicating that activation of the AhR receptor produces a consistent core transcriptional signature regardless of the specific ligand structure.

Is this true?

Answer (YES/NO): NO